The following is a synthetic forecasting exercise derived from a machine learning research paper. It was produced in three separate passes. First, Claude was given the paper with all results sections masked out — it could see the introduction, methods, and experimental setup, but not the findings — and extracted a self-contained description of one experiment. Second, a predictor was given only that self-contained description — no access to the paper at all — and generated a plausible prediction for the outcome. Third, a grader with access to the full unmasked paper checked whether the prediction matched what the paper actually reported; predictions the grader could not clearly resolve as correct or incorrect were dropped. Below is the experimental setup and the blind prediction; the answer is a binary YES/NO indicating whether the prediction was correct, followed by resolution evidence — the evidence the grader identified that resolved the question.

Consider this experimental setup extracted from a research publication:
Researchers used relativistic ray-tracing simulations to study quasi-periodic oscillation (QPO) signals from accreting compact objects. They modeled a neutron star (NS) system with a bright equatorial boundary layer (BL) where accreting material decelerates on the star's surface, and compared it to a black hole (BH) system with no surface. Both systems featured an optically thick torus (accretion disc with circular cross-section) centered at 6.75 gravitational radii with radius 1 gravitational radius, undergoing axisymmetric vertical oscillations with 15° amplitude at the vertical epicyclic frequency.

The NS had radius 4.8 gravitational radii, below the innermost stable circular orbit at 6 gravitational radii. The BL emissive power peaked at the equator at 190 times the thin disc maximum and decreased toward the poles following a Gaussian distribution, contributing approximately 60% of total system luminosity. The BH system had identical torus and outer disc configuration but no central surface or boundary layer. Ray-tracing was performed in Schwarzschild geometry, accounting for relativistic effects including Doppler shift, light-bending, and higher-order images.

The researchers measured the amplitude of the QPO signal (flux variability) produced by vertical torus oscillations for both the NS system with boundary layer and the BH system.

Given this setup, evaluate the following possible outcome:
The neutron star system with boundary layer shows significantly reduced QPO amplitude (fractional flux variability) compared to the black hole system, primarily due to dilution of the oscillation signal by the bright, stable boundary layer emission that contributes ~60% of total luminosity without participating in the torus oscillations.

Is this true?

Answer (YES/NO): NO